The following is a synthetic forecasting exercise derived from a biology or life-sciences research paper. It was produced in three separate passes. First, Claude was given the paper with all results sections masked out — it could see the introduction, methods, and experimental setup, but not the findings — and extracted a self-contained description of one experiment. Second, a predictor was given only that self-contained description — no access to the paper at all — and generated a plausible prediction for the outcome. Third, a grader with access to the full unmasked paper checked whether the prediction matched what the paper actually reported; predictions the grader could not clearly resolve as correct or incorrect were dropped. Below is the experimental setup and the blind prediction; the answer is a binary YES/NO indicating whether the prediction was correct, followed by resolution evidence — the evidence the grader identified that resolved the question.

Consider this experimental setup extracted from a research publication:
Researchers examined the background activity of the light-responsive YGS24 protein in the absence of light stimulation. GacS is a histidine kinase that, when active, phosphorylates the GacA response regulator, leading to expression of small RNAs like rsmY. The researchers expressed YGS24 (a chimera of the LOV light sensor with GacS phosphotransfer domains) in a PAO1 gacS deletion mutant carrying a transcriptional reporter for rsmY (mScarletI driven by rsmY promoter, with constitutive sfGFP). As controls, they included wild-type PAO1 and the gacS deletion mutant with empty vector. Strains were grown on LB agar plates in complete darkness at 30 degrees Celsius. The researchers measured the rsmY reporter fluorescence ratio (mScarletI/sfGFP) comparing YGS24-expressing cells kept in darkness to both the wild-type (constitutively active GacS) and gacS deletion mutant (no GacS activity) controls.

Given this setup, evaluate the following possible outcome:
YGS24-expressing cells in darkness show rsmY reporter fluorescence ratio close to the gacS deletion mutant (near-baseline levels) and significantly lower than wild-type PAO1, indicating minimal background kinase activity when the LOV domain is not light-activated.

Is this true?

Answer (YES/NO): YES